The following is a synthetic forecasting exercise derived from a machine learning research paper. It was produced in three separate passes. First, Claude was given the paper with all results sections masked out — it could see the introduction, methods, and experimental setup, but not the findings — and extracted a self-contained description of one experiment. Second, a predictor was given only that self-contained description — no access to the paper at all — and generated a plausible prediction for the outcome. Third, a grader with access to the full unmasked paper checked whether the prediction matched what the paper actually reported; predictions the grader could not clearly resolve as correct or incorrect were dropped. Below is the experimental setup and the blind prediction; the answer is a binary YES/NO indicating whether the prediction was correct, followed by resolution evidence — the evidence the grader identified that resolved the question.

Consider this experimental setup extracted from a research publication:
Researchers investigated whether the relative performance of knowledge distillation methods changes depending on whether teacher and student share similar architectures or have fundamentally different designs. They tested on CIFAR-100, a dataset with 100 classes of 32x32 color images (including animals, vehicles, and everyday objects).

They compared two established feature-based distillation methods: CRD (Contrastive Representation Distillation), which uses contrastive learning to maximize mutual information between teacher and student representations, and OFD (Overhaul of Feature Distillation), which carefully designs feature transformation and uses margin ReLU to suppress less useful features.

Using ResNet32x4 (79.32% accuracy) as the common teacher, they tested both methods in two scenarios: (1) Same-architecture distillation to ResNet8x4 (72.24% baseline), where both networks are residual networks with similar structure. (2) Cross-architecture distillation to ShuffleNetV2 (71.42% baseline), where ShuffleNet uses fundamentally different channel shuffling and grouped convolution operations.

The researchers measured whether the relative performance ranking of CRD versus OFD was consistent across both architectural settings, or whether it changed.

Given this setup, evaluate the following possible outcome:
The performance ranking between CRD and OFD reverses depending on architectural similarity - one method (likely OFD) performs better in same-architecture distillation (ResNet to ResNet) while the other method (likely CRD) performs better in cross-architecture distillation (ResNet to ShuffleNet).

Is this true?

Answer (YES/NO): NO